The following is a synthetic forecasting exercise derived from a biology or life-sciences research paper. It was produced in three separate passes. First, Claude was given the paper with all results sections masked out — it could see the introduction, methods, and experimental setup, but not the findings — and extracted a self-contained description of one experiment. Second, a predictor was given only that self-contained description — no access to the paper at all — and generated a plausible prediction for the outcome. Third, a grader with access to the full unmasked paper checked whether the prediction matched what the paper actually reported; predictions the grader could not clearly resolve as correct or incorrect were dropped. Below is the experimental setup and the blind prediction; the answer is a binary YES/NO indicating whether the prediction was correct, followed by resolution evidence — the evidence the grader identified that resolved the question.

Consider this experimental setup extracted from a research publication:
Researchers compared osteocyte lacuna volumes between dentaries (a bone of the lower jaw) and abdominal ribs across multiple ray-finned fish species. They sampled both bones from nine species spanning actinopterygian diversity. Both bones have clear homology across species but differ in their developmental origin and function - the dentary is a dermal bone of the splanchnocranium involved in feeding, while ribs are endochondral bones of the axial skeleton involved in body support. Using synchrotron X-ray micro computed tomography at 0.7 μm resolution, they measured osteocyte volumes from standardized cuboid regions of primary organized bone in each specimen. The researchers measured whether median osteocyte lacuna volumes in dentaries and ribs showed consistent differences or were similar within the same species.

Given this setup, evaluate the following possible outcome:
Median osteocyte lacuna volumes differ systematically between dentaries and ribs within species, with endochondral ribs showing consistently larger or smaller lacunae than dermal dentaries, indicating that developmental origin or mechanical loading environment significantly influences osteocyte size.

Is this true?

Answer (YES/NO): NO